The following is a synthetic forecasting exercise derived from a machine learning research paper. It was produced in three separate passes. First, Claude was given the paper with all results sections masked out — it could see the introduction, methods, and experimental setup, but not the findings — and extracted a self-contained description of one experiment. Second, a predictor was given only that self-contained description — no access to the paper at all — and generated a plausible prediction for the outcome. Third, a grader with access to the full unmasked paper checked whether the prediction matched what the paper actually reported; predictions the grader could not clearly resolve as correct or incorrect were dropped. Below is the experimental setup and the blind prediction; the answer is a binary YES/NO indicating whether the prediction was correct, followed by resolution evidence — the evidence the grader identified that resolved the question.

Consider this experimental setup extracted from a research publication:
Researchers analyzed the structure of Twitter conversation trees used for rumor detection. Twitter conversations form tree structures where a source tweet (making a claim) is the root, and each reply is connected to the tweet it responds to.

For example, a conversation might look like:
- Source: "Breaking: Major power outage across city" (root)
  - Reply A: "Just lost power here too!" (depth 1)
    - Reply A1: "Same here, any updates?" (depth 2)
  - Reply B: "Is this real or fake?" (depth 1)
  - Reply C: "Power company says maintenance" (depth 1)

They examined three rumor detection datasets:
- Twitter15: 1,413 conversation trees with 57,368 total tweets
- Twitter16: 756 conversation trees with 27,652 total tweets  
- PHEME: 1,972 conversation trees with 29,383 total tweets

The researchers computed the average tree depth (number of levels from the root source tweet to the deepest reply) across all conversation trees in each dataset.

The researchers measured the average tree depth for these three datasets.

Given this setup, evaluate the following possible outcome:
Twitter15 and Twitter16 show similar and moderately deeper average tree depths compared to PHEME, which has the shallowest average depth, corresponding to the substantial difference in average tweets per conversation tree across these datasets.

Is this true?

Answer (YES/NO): NO